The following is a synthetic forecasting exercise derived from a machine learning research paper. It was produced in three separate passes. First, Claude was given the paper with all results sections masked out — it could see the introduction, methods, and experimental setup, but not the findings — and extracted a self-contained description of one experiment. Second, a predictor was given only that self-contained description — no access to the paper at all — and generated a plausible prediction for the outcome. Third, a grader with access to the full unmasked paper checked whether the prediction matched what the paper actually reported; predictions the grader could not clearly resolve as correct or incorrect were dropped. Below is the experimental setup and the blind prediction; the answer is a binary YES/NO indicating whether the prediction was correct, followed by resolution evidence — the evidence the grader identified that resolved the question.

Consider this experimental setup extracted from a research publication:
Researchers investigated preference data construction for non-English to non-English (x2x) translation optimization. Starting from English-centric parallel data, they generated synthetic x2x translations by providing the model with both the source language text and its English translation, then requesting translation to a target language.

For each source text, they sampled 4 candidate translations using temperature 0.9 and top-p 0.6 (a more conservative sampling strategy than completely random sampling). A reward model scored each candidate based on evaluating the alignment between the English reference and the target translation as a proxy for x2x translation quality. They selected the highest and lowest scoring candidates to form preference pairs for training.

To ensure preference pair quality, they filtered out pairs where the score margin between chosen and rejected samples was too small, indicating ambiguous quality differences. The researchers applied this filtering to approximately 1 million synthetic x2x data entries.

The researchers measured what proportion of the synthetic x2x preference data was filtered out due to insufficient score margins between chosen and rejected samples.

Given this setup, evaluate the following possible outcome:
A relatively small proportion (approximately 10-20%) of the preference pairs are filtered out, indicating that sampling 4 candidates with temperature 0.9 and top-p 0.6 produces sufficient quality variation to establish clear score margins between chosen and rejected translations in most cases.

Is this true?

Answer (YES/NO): NO